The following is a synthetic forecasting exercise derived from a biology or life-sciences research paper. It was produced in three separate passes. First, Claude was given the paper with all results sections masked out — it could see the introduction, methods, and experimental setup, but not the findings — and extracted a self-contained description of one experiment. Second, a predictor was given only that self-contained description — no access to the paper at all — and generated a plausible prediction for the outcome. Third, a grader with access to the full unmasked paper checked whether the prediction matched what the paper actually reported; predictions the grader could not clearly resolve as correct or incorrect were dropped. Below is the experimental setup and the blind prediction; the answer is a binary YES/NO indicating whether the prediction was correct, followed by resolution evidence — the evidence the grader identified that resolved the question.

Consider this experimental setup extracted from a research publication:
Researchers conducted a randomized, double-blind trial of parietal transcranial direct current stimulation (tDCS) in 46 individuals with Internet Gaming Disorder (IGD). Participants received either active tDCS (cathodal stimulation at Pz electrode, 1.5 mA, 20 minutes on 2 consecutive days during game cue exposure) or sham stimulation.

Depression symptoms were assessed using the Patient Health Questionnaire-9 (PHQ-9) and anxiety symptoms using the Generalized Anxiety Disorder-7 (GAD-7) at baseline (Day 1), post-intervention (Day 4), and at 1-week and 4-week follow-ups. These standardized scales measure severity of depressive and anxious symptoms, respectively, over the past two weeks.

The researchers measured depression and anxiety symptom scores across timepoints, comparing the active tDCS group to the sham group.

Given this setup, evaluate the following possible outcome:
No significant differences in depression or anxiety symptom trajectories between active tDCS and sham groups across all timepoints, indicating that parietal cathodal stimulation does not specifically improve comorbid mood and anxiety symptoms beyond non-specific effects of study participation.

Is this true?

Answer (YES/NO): YES